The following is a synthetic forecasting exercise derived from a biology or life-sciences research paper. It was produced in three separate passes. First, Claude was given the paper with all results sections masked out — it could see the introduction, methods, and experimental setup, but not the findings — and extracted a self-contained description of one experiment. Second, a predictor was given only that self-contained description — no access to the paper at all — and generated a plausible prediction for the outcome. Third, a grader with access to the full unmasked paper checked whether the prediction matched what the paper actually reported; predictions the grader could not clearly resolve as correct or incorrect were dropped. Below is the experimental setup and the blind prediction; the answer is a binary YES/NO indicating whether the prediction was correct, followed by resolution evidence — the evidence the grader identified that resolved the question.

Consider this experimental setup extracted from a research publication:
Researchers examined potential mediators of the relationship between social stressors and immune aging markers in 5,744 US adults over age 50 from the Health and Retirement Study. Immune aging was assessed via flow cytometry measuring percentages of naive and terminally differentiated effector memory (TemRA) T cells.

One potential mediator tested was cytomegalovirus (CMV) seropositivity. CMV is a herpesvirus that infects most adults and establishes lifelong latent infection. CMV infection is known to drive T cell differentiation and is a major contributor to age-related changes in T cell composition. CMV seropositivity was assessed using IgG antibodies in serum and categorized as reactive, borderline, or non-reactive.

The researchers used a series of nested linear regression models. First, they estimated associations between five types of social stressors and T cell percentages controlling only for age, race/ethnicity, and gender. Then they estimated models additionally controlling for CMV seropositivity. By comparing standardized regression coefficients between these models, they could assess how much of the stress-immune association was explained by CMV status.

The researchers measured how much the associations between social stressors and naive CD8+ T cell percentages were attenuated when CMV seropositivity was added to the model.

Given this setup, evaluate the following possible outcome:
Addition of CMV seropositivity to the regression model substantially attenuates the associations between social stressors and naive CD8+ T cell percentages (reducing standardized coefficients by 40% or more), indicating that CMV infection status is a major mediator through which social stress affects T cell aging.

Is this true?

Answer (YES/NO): NO